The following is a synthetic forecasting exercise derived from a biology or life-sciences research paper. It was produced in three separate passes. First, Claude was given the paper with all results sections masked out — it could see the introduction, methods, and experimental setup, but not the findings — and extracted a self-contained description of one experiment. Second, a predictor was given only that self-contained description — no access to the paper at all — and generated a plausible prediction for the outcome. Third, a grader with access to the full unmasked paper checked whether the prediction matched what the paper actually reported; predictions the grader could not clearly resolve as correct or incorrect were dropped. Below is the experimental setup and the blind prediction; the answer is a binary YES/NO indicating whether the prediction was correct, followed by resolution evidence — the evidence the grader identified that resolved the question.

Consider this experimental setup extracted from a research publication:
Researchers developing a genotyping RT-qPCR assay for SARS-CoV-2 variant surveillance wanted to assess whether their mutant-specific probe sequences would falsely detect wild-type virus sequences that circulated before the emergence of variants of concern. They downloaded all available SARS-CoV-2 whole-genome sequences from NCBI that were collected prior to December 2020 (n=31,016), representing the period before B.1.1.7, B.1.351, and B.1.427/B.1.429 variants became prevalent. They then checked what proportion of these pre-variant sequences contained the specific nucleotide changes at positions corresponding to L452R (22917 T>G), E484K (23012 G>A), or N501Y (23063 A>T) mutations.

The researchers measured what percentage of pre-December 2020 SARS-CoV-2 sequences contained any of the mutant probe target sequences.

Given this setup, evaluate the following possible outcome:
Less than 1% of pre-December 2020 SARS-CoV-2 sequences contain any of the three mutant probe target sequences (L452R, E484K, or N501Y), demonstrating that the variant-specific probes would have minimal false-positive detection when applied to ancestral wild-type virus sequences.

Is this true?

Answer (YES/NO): YES